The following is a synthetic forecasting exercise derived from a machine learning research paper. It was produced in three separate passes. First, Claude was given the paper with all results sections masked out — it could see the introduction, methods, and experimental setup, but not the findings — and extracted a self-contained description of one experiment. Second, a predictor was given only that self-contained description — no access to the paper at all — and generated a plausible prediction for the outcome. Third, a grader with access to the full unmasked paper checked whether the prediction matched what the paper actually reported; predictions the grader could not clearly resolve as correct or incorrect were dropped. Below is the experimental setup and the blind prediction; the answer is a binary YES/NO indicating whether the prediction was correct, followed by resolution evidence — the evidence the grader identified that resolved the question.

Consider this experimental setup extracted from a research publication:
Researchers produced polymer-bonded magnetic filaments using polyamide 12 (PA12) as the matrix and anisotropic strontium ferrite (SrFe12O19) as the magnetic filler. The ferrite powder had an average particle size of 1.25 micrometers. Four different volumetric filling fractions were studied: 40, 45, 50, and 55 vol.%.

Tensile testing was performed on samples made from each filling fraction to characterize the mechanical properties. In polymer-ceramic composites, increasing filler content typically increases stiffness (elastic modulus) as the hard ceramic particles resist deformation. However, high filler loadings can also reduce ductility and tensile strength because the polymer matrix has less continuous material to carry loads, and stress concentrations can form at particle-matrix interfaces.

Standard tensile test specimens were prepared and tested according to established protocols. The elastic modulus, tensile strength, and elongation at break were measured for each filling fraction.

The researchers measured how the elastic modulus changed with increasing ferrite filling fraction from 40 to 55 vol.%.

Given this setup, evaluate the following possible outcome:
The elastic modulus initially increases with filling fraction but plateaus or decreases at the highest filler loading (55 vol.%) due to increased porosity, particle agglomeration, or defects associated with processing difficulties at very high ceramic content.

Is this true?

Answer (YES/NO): NO